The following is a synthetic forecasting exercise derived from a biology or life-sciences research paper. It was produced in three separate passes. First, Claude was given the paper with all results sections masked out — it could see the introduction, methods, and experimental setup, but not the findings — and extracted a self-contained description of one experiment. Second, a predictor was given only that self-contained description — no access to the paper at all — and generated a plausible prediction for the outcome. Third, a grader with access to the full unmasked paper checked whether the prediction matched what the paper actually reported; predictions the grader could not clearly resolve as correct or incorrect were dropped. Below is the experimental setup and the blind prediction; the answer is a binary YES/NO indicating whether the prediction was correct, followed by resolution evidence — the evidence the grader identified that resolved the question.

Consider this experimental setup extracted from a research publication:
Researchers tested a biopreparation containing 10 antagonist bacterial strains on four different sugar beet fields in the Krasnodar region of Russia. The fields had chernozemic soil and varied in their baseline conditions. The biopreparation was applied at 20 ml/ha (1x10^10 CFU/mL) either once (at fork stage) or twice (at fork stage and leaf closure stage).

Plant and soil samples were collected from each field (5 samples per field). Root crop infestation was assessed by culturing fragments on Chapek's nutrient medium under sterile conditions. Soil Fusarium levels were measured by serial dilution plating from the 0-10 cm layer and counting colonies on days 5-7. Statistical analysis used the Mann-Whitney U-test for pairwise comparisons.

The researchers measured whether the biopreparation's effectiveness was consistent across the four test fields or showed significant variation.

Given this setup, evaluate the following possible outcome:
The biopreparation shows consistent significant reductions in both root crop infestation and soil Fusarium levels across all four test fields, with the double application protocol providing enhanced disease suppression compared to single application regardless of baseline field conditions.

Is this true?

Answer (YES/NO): NO